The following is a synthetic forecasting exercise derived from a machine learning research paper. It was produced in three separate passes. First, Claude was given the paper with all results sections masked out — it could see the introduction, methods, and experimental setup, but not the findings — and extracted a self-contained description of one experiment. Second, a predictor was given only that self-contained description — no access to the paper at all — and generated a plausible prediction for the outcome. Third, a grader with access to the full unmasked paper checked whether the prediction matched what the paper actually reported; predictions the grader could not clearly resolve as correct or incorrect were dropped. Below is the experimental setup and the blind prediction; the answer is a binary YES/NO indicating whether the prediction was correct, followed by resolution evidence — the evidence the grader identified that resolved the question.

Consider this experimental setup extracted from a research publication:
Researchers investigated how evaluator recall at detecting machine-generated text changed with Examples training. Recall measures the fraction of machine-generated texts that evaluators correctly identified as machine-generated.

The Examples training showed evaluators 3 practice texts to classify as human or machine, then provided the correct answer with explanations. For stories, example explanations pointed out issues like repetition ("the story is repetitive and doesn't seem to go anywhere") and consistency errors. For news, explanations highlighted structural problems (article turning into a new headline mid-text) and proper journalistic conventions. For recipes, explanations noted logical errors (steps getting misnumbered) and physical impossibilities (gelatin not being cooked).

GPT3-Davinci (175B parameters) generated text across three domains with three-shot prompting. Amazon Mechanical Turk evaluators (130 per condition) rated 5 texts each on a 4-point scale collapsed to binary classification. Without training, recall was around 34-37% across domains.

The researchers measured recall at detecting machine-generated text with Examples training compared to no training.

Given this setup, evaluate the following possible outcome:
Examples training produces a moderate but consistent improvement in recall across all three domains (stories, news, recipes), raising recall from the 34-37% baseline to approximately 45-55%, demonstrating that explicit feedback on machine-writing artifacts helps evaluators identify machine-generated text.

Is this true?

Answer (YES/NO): YES